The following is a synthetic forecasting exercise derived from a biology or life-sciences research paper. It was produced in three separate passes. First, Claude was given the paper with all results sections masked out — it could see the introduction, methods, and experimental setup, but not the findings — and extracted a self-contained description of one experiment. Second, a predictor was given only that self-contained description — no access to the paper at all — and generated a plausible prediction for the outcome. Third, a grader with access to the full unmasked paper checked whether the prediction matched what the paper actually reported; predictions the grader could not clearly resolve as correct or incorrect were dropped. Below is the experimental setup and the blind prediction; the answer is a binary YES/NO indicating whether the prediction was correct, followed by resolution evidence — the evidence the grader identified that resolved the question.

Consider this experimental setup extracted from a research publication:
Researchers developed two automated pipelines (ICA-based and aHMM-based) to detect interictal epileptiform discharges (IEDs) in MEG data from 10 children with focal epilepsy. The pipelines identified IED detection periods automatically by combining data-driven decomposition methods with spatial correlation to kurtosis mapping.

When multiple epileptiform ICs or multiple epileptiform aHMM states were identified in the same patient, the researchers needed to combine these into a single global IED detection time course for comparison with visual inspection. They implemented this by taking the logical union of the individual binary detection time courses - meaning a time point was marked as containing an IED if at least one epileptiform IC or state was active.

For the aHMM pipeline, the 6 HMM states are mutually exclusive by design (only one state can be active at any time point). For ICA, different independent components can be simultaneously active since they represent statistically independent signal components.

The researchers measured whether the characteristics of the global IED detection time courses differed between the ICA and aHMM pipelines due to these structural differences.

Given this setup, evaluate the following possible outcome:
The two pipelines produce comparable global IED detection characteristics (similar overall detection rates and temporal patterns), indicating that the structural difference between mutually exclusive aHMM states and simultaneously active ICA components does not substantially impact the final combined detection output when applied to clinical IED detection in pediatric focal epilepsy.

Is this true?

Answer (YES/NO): YES